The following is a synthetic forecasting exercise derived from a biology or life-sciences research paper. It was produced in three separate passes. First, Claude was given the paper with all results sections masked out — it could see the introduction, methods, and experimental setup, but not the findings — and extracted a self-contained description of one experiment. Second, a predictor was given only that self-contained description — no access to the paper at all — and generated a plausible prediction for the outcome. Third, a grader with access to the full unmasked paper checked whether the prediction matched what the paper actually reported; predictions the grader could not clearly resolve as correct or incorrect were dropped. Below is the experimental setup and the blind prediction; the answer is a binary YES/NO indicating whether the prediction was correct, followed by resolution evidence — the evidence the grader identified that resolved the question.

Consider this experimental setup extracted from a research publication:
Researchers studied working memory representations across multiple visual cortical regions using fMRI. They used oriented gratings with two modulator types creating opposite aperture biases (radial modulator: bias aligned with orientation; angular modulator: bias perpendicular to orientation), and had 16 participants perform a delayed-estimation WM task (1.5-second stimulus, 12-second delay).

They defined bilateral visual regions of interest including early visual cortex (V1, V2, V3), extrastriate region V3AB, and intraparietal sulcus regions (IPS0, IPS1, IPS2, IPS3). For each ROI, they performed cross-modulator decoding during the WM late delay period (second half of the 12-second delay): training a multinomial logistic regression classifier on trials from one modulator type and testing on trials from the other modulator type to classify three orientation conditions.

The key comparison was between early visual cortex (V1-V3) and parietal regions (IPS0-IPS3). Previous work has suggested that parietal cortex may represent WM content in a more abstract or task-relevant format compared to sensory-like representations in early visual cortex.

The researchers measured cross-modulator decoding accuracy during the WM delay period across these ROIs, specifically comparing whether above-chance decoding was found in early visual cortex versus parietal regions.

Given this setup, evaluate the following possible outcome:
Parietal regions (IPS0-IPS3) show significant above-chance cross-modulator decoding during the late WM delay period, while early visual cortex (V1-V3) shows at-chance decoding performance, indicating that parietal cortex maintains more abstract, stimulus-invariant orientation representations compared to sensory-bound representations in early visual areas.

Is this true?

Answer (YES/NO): NO